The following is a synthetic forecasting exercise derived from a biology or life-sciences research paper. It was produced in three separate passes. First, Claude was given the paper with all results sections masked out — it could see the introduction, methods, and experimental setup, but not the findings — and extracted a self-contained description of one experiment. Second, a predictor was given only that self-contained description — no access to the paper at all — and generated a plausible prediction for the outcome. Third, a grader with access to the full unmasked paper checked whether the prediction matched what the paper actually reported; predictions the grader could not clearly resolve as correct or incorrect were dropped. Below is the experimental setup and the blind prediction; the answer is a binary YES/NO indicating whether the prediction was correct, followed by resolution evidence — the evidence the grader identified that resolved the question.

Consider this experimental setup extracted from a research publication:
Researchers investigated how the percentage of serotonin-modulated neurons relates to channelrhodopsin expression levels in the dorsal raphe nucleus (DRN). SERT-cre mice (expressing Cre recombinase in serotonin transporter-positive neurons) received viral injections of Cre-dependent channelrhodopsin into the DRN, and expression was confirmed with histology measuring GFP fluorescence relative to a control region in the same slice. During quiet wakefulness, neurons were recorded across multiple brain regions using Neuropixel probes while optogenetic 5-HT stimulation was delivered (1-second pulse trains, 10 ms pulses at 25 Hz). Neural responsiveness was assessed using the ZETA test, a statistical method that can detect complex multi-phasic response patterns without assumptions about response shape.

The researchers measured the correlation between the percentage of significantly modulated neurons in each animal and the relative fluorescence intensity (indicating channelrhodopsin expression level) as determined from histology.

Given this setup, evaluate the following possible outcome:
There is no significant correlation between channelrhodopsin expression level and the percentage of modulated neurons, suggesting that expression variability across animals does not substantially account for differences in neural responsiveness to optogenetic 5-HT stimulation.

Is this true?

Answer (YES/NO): NO